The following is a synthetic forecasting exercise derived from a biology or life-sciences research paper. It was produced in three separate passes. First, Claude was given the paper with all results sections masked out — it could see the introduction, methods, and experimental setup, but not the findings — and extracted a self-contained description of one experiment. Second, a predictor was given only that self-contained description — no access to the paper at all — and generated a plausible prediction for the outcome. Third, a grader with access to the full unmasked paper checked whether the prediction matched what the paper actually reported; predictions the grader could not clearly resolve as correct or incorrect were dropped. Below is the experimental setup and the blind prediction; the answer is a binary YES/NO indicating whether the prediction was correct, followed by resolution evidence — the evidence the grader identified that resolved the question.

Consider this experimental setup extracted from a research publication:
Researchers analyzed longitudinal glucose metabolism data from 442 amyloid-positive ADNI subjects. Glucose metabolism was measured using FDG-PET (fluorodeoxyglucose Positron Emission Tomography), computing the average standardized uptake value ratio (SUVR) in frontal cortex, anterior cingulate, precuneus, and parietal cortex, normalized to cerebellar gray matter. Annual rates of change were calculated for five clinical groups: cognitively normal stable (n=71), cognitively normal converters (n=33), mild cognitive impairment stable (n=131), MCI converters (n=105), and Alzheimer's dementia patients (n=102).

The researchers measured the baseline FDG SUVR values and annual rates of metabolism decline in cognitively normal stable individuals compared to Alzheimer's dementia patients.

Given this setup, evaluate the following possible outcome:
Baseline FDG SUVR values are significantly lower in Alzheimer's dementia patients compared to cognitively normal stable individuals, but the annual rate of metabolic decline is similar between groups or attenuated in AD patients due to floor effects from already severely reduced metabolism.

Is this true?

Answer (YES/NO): NO